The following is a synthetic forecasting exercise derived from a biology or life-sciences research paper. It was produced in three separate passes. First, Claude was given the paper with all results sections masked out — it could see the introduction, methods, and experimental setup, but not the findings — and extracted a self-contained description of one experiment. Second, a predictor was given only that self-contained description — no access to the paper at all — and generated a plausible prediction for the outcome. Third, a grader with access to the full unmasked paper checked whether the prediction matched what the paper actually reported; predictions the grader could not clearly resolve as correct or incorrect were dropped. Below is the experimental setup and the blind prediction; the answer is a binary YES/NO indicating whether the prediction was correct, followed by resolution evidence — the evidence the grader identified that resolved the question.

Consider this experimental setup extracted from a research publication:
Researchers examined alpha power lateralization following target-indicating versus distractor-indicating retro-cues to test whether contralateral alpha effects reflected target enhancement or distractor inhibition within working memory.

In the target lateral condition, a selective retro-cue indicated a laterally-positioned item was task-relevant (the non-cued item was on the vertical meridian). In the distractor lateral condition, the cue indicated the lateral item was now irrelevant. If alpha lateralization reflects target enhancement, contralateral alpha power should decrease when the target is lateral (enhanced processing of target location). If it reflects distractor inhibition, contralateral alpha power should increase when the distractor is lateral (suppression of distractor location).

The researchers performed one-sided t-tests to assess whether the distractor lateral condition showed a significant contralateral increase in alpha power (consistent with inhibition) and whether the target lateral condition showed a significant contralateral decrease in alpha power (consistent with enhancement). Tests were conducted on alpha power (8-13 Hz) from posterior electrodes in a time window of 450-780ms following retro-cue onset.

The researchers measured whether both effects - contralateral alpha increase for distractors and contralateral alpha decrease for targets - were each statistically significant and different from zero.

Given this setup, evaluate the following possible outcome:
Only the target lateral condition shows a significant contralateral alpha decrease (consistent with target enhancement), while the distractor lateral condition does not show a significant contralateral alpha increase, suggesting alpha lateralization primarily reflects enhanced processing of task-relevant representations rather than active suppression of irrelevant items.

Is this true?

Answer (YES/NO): NO